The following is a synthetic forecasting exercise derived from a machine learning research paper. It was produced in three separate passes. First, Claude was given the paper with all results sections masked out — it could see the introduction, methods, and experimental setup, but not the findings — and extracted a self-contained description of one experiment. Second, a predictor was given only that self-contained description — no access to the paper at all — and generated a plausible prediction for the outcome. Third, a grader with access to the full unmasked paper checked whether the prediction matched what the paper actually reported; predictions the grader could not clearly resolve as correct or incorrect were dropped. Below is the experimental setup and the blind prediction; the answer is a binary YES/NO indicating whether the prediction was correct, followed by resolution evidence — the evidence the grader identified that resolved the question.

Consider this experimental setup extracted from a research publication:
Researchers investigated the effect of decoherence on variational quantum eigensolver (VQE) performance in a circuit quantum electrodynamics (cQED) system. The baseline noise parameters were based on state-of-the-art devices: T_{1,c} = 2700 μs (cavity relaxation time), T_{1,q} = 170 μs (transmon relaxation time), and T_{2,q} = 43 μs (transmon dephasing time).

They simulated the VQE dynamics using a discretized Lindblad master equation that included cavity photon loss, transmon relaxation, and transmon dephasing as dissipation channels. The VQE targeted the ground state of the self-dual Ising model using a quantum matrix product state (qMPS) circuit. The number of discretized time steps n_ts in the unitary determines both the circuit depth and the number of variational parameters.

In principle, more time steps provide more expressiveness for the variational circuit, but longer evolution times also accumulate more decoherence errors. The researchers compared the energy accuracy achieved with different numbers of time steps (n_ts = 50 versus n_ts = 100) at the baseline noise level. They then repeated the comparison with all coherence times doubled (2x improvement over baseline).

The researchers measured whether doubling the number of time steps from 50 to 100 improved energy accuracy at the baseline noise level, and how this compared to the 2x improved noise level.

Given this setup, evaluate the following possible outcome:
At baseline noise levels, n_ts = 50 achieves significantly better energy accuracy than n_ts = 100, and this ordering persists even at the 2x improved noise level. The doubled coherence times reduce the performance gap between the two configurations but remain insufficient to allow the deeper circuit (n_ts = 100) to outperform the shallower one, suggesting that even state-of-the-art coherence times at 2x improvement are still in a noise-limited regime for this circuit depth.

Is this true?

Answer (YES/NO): NO